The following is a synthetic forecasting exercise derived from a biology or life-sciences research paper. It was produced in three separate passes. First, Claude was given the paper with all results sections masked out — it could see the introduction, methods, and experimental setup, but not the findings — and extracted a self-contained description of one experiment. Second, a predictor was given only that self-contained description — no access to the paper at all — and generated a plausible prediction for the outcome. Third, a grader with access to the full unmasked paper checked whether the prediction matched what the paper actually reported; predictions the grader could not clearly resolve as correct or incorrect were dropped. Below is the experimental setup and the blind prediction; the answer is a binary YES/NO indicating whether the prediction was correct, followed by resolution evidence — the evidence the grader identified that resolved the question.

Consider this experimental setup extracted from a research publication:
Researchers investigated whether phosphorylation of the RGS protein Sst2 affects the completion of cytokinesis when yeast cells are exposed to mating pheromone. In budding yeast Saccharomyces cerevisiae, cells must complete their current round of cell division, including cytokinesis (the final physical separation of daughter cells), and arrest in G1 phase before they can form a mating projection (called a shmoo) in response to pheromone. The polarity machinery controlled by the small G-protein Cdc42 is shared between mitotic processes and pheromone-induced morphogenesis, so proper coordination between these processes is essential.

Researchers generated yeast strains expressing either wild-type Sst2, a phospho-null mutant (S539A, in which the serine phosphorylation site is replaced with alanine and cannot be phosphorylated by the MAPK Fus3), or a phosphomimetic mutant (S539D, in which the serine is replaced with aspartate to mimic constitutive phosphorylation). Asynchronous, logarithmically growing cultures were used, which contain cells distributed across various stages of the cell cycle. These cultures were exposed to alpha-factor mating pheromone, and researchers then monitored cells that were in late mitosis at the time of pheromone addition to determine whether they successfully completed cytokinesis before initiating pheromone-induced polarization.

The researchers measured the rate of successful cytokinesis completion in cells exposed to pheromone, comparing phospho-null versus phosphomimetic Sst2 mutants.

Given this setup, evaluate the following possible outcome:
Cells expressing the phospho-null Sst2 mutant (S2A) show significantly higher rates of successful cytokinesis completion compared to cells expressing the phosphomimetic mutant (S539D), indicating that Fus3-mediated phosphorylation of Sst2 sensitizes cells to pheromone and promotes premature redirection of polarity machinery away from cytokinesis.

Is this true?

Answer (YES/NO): NO